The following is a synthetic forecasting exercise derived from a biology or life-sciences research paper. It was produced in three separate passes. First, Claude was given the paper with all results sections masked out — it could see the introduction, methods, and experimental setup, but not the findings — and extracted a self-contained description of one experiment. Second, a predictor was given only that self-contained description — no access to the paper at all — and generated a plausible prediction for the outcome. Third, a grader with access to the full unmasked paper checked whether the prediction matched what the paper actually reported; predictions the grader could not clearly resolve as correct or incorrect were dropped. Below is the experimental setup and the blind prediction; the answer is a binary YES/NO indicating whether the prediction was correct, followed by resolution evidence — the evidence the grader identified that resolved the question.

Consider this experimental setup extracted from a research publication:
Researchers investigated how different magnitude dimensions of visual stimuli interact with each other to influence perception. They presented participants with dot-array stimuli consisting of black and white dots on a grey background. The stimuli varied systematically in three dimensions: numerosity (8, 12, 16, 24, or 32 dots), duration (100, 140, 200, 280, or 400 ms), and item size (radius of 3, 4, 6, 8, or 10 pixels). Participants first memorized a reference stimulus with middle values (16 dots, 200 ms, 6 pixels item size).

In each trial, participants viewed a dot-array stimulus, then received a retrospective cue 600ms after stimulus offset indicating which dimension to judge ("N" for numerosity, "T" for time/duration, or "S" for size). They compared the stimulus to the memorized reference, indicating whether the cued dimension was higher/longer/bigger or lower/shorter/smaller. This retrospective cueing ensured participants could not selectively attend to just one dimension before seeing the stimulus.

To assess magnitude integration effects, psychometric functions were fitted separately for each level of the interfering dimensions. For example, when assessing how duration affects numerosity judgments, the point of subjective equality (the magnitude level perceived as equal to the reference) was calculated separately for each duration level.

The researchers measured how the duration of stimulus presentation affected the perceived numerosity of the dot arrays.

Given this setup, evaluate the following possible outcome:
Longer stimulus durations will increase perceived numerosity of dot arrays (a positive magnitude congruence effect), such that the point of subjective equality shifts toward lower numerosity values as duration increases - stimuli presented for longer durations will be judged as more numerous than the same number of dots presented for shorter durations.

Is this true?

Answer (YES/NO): YES